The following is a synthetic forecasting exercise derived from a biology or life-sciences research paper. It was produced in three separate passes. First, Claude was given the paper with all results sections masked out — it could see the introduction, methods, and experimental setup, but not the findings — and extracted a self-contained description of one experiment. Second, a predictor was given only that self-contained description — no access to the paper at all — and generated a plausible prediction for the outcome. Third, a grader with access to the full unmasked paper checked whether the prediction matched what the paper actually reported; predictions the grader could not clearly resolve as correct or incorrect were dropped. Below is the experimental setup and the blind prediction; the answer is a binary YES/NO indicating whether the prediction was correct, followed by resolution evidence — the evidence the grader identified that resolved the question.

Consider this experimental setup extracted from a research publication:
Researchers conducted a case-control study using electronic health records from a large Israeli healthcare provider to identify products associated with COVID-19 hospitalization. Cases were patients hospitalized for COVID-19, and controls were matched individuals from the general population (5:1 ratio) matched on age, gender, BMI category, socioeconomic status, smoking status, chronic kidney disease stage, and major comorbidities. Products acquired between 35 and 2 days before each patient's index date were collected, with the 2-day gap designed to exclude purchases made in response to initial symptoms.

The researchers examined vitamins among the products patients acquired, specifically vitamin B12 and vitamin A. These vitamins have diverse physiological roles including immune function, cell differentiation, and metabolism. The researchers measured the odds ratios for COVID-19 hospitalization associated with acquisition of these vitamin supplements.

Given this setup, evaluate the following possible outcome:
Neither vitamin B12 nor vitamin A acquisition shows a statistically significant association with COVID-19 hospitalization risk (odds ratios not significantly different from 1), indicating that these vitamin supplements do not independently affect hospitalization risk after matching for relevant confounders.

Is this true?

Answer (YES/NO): NO